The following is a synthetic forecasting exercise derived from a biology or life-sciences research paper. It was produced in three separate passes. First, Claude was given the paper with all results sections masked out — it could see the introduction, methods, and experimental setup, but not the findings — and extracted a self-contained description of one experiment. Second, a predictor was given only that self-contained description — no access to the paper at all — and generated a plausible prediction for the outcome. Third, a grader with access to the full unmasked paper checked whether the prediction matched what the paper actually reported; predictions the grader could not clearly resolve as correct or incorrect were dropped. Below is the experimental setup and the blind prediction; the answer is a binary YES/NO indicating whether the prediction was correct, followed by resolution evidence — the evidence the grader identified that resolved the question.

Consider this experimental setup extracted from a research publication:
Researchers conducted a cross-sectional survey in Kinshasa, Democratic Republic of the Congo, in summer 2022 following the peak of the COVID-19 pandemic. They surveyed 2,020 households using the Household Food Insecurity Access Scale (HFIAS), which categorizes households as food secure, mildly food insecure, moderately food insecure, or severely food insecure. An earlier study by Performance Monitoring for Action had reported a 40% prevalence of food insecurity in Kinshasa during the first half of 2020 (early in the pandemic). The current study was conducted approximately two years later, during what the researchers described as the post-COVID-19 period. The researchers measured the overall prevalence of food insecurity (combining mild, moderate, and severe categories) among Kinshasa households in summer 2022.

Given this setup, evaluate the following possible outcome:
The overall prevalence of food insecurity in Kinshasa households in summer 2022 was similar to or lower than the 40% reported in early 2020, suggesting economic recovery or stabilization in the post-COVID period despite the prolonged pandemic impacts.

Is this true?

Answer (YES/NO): NO